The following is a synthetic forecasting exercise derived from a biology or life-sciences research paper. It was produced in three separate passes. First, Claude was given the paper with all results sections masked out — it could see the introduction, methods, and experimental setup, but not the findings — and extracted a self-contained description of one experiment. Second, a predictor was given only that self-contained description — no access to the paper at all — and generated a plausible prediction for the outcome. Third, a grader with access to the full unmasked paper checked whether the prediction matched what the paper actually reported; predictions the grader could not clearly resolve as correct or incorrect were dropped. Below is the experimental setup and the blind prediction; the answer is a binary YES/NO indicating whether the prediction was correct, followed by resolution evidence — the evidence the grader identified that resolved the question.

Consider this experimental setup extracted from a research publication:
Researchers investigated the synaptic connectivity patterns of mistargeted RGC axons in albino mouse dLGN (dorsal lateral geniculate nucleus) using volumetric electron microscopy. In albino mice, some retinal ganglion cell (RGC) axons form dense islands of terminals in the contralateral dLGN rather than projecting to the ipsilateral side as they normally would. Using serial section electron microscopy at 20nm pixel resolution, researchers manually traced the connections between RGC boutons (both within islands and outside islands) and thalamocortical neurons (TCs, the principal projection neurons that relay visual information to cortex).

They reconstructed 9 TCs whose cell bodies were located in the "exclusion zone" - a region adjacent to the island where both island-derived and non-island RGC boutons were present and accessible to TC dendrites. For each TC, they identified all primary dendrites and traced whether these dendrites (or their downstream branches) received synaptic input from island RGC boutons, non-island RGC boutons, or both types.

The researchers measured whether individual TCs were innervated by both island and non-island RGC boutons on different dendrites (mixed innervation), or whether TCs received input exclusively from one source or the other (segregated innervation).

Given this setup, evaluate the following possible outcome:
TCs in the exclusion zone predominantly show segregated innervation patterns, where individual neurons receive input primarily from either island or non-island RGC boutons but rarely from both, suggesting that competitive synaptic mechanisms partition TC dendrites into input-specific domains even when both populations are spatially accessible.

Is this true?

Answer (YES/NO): YES